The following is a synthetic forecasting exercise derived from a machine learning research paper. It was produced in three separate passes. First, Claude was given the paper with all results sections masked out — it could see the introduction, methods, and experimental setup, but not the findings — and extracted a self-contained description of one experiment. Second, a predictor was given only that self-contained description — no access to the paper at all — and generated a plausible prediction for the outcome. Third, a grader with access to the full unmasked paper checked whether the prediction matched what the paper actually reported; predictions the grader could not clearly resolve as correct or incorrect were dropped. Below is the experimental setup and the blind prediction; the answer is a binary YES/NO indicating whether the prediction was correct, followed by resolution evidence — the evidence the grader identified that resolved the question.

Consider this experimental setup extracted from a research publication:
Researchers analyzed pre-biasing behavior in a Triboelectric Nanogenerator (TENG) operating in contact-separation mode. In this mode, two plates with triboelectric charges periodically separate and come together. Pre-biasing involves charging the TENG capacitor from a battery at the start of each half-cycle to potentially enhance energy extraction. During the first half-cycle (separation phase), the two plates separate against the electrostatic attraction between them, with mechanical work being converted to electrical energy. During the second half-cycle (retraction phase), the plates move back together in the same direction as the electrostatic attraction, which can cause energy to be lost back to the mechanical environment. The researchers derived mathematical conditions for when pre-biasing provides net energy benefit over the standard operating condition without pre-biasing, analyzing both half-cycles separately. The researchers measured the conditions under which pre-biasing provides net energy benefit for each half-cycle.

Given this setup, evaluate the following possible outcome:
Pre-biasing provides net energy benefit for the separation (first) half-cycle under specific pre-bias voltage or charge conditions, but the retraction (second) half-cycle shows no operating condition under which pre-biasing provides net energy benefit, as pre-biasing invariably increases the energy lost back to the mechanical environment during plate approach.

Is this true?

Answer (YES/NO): NO